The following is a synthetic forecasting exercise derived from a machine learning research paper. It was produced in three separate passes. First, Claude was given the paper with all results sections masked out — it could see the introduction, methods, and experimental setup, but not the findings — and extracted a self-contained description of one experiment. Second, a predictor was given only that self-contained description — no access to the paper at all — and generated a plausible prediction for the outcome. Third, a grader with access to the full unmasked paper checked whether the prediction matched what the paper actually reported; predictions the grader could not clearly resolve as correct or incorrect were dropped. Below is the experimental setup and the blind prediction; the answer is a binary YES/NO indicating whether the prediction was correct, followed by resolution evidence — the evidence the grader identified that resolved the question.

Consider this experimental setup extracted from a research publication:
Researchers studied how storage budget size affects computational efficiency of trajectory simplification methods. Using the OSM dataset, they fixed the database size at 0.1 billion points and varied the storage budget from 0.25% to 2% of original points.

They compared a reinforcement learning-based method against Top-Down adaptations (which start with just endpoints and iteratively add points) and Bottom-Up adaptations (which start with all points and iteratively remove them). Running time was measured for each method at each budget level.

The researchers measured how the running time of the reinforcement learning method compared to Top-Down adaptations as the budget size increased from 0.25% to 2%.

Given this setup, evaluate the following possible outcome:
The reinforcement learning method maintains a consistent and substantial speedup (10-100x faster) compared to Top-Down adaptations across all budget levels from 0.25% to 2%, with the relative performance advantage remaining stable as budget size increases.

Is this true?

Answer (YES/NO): NO